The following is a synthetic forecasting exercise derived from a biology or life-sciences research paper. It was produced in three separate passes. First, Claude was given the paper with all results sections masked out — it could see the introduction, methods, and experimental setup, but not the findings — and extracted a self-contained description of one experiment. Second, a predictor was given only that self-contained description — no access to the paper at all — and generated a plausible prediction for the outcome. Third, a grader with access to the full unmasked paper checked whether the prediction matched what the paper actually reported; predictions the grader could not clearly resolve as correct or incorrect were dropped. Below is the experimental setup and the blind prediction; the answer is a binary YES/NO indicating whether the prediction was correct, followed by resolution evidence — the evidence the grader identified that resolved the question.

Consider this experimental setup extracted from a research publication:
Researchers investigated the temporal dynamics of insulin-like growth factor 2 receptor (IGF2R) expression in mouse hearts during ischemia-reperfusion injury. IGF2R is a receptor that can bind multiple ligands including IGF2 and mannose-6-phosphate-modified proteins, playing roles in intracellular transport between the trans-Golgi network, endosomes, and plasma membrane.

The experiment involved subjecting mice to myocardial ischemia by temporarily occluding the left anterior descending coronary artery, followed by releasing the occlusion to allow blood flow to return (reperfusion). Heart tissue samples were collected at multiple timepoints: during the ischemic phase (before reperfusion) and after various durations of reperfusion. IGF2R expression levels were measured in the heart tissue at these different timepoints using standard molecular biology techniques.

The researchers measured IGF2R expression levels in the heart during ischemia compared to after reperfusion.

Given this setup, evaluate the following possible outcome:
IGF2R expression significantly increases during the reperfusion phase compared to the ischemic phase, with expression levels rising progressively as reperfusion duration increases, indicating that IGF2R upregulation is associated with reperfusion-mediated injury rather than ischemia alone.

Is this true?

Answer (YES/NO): NO